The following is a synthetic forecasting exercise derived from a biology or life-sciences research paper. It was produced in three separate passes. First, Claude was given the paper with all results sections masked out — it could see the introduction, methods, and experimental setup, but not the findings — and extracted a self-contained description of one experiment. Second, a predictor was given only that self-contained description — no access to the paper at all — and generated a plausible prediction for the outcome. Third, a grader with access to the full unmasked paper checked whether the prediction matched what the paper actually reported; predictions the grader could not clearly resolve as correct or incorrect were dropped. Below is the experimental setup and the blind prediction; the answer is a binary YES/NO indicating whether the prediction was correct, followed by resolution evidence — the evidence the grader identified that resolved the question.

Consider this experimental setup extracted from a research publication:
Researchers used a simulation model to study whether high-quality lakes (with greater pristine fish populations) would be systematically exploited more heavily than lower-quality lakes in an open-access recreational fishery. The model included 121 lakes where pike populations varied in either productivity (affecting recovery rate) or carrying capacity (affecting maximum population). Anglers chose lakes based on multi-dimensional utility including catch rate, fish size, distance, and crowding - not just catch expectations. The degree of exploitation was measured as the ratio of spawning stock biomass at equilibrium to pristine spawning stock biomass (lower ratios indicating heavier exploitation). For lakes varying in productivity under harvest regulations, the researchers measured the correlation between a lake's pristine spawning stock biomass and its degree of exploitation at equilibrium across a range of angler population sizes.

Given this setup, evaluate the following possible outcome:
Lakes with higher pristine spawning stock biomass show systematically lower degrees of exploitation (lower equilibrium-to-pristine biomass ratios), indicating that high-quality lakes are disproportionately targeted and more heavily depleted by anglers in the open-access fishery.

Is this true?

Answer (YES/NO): NO